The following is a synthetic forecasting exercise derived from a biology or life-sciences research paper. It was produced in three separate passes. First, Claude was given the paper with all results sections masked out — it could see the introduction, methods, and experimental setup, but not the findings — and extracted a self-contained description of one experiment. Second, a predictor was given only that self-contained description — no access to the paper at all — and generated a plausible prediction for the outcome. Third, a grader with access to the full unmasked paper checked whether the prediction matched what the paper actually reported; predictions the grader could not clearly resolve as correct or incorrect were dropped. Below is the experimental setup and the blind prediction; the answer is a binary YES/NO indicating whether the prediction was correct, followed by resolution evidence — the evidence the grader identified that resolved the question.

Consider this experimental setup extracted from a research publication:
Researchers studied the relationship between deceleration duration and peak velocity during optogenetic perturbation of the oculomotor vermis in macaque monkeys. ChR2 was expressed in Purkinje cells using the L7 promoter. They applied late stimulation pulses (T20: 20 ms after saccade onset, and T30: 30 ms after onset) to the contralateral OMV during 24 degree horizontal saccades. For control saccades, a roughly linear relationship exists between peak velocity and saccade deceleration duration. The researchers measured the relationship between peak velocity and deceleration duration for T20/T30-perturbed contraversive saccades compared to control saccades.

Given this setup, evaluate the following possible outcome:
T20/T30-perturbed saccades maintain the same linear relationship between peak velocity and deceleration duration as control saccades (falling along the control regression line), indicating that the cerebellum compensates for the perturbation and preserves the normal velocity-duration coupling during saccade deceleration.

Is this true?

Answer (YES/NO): NO